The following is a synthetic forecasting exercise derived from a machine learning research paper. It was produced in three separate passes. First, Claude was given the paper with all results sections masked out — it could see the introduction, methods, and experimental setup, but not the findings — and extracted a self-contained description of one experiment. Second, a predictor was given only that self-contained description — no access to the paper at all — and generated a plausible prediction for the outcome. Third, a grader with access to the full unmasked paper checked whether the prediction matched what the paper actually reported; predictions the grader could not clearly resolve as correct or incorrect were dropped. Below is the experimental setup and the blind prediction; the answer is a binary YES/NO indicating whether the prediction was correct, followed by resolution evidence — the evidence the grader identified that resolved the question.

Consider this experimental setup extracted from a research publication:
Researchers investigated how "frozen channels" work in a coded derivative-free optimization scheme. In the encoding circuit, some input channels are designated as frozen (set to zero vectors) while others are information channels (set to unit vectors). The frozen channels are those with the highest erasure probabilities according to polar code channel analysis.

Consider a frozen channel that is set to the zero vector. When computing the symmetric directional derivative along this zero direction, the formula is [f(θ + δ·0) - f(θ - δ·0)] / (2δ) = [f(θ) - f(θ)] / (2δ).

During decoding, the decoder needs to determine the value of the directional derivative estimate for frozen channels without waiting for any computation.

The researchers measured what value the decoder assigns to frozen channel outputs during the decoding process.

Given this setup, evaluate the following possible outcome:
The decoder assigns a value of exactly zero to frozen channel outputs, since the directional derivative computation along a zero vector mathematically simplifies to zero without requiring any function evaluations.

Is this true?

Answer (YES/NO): YES